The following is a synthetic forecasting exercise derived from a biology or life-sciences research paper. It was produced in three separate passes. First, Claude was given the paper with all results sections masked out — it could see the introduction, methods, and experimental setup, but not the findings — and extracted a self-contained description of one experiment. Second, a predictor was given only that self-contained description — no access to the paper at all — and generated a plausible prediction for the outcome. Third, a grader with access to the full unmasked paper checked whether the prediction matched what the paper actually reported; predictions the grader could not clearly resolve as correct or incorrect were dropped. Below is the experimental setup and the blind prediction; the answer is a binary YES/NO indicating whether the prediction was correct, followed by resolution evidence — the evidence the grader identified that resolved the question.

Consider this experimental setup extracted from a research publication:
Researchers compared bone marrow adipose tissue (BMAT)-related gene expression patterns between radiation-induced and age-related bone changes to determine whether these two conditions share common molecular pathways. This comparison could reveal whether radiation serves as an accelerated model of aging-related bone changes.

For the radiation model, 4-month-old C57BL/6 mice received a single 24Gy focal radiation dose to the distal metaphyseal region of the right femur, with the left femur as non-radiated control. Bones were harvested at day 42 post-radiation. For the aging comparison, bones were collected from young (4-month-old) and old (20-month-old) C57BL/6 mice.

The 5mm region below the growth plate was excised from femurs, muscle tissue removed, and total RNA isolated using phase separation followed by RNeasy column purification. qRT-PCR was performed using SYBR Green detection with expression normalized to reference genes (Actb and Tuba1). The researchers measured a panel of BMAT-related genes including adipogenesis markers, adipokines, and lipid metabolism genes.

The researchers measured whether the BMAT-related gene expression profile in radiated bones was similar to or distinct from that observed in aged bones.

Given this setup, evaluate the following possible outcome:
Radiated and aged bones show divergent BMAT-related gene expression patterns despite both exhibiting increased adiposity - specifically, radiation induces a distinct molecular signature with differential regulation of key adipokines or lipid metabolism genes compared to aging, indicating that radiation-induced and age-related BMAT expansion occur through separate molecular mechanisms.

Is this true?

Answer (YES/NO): NO